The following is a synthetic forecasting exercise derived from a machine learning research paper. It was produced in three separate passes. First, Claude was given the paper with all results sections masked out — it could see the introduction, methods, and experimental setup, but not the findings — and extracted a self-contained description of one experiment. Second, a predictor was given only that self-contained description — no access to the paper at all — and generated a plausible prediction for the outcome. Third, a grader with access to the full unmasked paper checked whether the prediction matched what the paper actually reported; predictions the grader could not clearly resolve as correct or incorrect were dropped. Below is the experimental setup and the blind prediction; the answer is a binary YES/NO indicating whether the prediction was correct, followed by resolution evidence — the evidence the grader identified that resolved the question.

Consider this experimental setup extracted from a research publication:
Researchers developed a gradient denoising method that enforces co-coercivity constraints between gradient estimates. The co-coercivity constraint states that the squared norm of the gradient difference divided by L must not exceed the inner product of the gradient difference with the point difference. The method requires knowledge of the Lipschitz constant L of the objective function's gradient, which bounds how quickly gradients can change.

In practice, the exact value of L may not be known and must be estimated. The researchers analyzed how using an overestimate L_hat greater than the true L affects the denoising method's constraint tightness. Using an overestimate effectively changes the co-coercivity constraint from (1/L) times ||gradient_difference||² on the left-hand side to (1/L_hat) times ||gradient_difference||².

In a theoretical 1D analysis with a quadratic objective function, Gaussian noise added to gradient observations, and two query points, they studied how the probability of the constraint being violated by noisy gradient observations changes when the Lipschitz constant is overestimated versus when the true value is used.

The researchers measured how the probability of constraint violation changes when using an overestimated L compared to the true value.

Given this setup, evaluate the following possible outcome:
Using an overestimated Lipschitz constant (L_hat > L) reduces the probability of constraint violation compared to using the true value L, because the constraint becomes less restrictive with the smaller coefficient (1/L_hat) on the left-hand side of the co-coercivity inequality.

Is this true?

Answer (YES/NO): YES